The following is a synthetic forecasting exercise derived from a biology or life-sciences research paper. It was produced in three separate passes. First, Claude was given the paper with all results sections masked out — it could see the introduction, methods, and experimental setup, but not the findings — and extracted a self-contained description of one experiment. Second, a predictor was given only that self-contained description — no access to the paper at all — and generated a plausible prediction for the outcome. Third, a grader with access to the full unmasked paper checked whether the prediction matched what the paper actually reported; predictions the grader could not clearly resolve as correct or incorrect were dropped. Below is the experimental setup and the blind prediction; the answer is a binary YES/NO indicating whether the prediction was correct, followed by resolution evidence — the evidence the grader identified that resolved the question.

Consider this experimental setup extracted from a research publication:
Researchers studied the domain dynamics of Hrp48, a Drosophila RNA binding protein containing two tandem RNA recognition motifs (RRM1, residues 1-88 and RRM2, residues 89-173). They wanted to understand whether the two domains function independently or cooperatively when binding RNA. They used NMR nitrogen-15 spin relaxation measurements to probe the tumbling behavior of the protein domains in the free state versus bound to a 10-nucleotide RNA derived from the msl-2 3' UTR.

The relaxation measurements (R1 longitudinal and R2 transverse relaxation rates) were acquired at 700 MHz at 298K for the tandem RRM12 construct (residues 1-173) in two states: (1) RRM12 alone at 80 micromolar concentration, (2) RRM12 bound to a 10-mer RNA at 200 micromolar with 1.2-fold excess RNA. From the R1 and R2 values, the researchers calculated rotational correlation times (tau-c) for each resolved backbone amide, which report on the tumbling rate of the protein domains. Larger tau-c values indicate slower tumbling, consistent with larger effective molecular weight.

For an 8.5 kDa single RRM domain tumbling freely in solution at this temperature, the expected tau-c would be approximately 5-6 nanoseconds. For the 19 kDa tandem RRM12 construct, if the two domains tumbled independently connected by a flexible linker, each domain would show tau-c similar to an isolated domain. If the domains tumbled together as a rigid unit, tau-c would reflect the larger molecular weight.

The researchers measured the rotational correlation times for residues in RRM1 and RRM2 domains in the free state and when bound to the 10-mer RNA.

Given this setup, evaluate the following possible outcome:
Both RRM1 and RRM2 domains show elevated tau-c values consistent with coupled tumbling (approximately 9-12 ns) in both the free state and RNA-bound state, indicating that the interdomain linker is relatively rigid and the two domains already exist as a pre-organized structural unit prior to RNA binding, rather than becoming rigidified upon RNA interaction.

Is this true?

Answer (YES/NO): NO